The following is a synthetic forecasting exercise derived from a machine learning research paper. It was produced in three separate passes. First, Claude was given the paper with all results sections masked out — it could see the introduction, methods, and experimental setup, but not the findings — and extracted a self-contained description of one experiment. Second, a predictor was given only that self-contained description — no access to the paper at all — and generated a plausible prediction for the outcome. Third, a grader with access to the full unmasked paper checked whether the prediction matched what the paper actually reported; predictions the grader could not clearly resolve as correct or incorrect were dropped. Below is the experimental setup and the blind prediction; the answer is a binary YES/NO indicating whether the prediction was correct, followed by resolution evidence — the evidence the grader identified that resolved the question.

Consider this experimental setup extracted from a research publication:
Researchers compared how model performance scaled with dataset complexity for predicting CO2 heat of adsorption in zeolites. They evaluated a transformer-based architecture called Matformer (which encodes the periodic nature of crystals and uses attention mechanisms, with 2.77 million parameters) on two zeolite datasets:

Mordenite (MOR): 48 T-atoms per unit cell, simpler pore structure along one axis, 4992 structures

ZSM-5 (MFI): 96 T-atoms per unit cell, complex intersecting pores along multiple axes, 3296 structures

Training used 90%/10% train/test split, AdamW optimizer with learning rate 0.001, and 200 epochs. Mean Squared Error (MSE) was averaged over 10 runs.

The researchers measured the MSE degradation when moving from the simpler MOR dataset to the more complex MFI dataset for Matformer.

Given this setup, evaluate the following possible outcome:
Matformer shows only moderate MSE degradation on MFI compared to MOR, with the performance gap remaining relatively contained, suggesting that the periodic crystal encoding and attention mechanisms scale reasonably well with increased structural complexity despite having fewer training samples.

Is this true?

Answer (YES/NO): NO